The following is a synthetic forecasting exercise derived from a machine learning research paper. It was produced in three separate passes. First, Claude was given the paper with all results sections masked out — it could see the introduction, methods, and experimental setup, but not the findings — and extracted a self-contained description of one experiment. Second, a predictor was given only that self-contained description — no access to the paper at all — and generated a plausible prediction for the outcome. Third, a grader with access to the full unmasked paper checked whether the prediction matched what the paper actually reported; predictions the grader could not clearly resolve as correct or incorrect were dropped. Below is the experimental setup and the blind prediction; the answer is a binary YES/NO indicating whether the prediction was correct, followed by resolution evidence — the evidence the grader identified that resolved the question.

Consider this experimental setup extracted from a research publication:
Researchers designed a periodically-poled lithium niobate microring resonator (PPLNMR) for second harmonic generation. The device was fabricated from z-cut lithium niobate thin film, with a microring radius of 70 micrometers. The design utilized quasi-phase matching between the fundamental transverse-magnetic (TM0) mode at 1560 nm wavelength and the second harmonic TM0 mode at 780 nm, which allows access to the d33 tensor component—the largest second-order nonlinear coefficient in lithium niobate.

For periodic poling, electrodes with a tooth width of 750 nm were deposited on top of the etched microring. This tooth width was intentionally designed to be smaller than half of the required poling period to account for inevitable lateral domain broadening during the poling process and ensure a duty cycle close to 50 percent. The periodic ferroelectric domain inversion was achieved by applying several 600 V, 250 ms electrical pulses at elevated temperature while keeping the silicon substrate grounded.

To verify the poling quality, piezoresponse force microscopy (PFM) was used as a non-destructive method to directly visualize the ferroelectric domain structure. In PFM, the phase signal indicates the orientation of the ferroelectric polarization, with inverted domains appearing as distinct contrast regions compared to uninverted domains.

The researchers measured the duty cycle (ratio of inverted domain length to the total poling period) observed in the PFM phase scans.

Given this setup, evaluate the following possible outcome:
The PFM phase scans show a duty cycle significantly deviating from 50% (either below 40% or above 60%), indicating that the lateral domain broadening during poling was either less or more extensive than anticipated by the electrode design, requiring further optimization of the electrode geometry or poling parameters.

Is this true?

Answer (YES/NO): NO